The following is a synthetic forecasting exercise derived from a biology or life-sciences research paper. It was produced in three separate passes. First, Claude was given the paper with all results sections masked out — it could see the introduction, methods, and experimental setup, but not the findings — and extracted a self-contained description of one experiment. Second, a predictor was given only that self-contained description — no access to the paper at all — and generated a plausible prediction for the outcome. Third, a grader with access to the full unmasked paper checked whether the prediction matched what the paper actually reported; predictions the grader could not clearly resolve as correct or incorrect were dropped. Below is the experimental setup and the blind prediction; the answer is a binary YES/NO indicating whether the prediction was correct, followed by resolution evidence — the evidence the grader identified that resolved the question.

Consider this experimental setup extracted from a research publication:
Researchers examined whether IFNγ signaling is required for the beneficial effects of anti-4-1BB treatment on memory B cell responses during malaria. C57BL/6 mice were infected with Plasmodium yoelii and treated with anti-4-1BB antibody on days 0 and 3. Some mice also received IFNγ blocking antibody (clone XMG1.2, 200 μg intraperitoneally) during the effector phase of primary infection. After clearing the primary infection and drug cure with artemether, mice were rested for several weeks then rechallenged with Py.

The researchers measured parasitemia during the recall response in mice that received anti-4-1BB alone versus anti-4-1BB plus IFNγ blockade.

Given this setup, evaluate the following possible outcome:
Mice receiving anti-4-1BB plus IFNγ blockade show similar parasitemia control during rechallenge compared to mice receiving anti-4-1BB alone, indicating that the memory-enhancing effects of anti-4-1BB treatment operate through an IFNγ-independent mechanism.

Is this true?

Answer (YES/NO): NO